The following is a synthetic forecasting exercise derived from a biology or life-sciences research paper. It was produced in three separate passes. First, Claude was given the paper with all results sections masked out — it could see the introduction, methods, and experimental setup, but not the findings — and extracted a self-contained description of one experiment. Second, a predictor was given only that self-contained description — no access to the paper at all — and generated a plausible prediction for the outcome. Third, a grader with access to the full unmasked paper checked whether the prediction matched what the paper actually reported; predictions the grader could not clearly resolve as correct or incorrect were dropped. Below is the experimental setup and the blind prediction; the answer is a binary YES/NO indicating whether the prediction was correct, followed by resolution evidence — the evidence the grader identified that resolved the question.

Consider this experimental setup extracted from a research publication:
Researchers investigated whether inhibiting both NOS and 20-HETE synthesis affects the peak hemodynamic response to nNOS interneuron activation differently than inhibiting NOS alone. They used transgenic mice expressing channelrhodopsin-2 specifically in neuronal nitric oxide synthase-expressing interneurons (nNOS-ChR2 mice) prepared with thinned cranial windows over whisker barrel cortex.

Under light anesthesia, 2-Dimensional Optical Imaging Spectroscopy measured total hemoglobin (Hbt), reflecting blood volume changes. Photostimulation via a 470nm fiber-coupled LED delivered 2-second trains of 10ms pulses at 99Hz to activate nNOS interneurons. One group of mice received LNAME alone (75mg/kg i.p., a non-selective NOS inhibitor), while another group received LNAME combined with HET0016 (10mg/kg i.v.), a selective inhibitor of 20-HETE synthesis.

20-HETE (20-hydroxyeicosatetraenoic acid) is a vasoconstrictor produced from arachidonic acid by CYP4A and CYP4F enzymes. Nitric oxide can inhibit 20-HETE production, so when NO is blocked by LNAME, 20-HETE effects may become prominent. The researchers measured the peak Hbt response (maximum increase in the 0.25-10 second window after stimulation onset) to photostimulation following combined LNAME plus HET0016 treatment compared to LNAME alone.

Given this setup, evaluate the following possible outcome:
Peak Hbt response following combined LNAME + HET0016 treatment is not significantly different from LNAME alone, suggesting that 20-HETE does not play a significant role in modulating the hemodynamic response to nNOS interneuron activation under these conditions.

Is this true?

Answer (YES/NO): NO